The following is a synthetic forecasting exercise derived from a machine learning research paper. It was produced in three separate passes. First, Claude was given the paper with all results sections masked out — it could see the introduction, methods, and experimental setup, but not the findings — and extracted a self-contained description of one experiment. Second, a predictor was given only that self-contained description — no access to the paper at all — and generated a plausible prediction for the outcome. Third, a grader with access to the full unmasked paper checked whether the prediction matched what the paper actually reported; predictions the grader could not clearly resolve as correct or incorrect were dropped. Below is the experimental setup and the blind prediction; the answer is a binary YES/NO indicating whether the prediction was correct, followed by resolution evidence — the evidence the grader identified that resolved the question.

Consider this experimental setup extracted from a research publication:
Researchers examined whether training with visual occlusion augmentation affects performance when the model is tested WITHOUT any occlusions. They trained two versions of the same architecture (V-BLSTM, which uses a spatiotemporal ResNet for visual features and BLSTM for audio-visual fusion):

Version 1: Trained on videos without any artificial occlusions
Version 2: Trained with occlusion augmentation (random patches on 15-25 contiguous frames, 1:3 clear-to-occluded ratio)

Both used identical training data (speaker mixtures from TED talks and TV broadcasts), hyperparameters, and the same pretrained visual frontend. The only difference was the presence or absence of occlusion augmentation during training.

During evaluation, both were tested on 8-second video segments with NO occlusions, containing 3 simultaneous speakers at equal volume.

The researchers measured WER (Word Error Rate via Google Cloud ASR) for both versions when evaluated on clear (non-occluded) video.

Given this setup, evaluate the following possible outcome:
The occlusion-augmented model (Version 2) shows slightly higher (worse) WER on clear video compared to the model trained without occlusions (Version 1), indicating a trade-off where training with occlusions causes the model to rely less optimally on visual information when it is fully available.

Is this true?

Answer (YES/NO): YES